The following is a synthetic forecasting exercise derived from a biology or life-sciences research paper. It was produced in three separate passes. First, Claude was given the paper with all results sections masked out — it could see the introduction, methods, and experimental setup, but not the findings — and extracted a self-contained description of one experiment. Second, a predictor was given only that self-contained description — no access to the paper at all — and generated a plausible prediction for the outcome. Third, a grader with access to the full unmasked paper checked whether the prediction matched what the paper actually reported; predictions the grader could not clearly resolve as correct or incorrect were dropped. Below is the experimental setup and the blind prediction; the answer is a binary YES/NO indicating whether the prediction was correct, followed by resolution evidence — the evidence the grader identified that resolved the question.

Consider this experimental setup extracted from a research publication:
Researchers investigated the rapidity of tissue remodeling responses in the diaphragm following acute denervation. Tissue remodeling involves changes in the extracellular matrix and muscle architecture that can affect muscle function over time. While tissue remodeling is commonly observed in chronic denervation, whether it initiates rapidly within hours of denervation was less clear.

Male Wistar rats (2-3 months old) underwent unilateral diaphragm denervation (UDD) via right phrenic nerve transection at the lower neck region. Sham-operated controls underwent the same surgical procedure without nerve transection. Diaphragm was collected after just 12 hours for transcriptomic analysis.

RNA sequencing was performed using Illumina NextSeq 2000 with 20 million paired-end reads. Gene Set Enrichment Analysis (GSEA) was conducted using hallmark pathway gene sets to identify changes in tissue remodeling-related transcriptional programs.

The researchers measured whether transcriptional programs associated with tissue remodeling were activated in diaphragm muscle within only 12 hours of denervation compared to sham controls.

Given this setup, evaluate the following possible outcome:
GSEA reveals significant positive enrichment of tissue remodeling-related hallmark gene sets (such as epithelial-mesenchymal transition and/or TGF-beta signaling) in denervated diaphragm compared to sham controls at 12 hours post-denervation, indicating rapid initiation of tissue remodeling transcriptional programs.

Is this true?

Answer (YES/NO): YES